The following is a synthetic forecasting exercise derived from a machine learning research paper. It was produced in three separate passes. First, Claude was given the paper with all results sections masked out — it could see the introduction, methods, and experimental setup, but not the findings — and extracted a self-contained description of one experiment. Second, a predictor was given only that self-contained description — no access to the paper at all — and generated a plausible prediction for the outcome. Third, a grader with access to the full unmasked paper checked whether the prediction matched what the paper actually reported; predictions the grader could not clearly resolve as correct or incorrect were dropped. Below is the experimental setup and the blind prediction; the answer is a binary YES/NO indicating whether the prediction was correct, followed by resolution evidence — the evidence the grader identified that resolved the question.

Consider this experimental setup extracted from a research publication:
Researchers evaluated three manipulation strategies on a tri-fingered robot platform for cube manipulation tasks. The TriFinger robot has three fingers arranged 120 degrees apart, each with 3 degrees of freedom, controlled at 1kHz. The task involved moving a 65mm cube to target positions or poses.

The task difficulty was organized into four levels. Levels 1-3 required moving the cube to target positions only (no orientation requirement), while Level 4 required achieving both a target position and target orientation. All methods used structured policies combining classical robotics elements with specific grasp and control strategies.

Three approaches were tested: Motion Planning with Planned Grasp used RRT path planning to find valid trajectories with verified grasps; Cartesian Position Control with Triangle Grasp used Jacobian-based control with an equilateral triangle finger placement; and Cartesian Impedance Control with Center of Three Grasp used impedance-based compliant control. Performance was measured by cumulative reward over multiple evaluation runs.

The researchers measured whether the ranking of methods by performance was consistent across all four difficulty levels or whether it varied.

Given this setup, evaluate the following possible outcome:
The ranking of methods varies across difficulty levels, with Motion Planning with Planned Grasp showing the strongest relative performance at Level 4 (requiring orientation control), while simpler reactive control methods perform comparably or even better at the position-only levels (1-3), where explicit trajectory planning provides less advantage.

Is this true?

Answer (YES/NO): YES